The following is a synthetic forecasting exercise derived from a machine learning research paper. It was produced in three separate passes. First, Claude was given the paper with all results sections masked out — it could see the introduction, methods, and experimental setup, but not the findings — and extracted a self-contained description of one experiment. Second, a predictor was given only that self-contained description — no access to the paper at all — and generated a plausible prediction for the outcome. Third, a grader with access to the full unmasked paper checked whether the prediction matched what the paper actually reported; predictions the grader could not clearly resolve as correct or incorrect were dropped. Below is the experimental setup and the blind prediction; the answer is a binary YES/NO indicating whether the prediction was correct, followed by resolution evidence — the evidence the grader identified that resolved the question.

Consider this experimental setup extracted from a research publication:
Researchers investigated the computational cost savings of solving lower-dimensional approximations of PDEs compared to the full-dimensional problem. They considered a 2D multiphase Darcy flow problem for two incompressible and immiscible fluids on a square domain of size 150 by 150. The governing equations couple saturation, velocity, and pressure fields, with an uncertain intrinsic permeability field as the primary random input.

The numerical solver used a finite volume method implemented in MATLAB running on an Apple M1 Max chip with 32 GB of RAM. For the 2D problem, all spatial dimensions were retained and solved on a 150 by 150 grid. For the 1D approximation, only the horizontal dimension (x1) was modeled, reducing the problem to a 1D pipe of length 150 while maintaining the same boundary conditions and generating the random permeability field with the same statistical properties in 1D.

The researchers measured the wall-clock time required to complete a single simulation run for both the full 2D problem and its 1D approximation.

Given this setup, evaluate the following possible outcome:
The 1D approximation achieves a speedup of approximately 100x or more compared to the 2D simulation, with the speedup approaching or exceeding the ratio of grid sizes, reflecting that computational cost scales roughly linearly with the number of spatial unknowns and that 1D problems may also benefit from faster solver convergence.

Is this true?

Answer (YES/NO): YES